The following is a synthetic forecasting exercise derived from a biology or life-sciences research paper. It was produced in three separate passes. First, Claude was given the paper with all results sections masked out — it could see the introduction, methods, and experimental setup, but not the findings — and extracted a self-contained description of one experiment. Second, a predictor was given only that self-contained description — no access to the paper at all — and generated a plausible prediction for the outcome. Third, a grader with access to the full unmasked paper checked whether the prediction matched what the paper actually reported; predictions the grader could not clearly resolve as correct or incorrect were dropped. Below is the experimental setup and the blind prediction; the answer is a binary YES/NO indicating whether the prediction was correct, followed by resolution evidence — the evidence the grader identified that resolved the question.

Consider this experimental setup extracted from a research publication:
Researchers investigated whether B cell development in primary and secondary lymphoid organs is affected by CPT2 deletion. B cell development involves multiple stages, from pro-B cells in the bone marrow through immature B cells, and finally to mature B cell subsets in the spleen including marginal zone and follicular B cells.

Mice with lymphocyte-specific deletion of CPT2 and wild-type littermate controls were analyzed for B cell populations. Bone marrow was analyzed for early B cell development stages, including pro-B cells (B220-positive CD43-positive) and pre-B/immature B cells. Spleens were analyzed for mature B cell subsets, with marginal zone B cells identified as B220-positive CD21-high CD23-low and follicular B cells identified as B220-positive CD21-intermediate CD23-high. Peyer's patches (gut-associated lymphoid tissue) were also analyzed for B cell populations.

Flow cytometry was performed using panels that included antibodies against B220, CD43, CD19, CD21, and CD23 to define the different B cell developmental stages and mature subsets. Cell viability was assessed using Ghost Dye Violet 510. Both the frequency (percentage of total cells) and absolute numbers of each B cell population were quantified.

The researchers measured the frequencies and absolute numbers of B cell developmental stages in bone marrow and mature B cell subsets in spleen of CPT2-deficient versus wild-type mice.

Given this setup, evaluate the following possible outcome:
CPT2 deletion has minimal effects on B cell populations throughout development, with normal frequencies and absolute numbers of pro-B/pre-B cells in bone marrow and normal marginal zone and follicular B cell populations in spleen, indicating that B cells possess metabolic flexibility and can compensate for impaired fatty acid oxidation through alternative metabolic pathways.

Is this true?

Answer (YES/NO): YES